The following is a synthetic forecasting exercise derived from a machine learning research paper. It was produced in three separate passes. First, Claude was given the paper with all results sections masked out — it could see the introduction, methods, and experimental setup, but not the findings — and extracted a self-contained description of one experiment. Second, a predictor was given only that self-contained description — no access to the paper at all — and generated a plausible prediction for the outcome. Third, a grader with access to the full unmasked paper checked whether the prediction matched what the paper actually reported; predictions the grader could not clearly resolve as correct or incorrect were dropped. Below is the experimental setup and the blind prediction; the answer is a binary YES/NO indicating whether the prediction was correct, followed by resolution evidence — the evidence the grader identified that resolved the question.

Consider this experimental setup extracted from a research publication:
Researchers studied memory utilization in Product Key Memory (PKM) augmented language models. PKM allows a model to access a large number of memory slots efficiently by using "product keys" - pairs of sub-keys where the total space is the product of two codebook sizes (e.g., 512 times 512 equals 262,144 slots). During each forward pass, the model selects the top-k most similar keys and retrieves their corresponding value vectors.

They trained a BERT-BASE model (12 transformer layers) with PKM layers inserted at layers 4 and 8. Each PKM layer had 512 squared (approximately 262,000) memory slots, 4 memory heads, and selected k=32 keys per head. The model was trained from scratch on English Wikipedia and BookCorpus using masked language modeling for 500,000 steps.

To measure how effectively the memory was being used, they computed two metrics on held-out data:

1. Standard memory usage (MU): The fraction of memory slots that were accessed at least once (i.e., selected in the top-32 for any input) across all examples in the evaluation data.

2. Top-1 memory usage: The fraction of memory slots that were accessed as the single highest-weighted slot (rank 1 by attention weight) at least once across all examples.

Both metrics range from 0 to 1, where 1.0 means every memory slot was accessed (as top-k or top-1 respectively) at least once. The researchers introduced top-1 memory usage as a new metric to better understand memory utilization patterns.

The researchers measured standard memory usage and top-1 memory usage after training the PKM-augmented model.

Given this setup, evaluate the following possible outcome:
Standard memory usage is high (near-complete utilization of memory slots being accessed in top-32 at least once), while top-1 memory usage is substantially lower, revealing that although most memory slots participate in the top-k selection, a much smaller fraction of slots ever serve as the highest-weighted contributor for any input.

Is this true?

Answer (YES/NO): YES